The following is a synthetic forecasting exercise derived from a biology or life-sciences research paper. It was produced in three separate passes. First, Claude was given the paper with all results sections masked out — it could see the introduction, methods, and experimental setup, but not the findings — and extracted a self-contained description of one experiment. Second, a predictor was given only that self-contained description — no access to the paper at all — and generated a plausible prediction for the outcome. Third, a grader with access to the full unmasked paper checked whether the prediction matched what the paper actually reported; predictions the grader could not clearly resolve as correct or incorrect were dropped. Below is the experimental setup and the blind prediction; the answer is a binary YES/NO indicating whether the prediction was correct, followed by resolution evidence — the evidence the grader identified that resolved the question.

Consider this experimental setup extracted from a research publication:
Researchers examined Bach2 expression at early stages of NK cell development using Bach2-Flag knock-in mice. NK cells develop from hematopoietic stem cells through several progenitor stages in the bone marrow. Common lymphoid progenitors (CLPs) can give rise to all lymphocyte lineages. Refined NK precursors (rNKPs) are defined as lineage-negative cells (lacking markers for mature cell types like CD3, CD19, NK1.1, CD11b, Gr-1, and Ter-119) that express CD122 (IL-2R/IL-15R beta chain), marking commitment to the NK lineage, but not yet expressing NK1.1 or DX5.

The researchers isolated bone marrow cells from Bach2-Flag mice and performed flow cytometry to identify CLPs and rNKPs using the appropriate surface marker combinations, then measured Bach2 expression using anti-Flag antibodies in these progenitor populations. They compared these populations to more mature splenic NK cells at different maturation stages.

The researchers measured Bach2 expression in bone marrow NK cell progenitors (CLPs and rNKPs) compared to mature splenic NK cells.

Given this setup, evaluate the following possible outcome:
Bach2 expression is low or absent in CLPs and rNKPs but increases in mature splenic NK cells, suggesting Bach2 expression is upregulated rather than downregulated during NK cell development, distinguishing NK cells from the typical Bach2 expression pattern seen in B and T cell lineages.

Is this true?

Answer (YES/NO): NO